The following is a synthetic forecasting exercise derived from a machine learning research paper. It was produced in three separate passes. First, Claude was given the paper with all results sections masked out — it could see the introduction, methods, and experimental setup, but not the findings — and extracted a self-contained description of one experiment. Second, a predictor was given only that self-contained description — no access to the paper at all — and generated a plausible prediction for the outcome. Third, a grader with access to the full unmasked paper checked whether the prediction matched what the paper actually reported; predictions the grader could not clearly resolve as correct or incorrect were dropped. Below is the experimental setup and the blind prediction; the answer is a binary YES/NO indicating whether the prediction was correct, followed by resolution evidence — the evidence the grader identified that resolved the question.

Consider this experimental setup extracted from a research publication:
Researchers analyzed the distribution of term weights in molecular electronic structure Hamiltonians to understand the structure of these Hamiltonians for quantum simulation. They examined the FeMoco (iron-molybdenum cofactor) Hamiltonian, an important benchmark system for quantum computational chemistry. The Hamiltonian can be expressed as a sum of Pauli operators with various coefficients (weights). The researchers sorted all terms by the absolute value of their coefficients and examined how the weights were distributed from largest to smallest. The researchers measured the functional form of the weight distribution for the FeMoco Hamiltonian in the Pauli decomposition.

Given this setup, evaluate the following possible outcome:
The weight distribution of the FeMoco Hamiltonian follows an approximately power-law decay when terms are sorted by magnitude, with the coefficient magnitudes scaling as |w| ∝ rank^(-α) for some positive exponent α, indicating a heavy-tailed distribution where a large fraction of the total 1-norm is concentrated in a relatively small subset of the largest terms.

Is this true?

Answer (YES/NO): NO